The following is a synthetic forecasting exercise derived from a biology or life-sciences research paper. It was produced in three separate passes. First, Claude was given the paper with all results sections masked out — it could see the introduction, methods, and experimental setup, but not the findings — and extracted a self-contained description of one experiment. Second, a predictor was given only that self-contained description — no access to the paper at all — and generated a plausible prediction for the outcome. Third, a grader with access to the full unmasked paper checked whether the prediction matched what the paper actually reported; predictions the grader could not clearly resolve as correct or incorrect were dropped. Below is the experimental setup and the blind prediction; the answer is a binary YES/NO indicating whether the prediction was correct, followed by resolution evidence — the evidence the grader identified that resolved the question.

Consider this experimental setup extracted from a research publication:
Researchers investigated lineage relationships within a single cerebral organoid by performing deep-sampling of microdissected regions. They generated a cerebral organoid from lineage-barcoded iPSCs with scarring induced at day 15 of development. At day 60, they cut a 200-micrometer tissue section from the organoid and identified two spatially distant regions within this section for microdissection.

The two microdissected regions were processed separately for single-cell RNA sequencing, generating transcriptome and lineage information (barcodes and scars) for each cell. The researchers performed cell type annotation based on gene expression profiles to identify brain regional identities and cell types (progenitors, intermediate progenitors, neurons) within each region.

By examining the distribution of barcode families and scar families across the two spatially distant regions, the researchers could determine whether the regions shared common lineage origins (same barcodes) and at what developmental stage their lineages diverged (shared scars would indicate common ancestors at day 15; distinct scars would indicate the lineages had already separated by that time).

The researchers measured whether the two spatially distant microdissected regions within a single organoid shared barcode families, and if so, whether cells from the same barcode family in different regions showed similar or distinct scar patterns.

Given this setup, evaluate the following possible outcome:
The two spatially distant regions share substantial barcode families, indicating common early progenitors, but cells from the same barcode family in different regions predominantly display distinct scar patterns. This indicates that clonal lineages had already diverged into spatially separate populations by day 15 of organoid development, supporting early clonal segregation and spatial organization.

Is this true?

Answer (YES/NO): NO